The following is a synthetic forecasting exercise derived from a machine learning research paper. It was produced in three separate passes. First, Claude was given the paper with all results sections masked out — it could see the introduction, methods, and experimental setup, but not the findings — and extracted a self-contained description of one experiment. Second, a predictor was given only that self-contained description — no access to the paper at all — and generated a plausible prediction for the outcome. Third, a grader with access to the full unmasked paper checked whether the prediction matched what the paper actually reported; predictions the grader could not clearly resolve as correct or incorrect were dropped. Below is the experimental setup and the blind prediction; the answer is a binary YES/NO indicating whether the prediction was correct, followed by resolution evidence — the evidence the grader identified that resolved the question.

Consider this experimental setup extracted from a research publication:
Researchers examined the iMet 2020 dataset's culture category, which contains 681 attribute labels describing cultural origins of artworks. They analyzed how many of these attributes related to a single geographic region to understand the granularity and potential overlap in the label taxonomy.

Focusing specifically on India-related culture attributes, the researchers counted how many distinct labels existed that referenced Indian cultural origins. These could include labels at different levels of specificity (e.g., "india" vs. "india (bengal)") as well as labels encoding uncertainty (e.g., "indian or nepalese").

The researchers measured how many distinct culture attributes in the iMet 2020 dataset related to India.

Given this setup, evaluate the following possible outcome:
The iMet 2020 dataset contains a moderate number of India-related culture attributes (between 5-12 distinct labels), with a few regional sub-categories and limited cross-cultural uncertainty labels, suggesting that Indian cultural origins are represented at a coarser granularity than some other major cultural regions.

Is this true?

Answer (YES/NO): NO